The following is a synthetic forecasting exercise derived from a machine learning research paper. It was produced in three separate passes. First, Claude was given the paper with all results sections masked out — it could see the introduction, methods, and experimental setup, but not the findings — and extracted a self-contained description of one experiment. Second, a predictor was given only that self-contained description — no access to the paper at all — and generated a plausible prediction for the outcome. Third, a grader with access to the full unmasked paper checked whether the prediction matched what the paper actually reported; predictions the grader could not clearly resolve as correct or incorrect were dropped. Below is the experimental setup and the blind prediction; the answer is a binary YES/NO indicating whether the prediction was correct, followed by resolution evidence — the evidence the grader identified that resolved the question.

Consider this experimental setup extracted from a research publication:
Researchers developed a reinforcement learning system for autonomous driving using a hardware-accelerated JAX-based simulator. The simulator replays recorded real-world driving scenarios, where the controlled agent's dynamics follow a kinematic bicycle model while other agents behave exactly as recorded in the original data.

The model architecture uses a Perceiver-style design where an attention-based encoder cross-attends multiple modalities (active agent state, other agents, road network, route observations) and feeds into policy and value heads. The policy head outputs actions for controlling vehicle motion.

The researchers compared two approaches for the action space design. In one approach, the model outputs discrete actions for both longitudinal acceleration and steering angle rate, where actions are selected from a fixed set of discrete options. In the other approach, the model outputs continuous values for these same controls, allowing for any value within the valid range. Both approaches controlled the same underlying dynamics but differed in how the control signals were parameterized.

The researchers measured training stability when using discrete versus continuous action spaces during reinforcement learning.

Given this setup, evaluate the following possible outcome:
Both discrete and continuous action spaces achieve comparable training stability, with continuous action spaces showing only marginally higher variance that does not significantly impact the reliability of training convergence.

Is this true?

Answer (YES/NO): NO